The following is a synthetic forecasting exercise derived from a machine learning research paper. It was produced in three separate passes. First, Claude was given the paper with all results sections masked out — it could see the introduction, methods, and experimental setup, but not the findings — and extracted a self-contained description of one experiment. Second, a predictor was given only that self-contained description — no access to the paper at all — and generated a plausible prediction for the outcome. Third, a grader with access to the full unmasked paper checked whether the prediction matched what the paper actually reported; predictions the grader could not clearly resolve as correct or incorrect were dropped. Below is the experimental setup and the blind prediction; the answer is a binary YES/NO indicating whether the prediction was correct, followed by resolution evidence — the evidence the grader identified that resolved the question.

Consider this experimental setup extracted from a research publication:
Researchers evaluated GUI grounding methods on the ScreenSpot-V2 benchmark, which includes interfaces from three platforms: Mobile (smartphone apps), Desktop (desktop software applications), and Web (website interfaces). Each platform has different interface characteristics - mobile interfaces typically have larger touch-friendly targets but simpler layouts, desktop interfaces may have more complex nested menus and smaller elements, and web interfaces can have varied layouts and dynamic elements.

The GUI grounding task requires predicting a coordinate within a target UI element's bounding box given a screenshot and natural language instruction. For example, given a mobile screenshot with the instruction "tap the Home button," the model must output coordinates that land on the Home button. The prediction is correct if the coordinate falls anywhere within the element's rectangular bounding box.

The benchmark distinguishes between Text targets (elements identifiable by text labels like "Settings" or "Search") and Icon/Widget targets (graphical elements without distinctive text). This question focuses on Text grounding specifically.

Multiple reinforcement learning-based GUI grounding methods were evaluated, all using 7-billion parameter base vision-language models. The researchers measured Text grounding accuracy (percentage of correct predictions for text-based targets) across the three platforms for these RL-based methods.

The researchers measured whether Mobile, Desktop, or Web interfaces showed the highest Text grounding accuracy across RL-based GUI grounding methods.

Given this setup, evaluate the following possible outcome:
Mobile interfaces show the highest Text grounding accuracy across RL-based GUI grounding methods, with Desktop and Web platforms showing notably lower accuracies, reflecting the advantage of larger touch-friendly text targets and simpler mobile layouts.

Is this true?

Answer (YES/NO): YES